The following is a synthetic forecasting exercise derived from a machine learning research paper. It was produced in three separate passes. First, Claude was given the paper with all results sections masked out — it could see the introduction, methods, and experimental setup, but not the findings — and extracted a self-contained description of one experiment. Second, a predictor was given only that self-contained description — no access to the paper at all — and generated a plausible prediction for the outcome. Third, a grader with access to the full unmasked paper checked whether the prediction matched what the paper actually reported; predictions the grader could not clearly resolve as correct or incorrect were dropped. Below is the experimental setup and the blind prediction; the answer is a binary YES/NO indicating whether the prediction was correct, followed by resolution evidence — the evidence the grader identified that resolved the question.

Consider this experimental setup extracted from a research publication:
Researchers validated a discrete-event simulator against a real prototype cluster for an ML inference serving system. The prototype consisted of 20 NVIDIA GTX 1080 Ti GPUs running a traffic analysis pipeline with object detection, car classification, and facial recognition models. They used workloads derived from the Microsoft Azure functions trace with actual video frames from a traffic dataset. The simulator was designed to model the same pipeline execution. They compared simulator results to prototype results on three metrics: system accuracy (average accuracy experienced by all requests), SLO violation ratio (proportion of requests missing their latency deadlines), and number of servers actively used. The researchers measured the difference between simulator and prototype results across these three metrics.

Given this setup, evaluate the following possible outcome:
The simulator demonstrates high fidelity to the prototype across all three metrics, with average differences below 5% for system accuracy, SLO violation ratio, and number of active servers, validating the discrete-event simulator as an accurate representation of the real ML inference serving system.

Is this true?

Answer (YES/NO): YES